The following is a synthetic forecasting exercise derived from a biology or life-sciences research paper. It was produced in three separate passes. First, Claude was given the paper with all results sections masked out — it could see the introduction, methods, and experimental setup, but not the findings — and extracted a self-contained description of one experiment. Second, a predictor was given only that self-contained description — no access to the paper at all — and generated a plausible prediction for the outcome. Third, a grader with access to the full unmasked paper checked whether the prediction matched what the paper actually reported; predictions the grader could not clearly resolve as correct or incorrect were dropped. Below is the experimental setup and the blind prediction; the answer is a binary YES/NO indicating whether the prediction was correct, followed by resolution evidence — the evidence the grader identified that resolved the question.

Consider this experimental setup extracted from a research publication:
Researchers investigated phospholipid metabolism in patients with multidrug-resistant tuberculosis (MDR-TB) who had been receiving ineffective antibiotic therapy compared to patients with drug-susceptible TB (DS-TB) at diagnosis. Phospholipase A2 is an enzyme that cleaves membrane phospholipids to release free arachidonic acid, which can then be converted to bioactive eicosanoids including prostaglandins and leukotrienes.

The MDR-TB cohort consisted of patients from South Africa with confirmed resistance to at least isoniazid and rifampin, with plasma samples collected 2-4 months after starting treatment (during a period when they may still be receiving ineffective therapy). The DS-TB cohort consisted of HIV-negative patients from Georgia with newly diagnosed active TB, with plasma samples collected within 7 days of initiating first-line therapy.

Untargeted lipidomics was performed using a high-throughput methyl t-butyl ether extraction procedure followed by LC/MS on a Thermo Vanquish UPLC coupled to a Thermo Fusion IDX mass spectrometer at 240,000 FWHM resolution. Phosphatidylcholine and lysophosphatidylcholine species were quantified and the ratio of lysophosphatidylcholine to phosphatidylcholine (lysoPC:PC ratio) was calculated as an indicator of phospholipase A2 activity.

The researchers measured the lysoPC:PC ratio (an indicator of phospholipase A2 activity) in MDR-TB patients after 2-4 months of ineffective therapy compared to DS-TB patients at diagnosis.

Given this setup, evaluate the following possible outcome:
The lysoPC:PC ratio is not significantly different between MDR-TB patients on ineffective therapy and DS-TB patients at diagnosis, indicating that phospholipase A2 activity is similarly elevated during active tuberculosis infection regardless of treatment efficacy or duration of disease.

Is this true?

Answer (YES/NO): NO